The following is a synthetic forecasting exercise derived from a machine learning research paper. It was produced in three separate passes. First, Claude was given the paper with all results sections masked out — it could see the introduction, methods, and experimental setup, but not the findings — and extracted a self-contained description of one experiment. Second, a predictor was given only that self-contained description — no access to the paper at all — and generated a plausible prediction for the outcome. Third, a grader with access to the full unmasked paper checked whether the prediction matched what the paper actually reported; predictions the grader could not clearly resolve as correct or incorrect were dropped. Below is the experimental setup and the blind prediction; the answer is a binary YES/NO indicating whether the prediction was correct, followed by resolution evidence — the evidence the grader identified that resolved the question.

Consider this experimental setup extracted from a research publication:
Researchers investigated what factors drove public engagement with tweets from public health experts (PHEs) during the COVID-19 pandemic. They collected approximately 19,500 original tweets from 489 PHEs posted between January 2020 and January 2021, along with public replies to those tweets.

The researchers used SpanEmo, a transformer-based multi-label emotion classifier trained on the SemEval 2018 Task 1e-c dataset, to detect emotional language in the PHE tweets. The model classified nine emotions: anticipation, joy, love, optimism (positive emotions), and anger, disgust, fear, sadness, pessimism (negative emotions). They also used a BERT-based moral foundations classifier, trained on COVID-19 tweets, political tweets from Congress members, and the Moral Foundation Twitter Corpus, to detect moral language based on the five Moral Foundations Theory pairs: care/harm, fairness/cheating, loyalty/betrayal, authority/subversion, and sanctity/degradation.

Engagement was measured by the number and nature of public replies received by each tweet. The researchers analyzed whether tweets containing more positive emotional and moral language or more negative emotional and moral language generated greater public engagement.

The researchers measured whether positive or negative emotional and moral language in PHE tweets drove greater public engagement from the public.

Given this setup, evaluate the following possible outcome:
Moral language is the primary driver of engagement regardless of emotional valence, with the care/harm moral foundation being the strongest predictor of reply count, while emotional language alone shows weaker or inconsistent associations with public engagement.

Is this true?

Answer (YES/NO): NO